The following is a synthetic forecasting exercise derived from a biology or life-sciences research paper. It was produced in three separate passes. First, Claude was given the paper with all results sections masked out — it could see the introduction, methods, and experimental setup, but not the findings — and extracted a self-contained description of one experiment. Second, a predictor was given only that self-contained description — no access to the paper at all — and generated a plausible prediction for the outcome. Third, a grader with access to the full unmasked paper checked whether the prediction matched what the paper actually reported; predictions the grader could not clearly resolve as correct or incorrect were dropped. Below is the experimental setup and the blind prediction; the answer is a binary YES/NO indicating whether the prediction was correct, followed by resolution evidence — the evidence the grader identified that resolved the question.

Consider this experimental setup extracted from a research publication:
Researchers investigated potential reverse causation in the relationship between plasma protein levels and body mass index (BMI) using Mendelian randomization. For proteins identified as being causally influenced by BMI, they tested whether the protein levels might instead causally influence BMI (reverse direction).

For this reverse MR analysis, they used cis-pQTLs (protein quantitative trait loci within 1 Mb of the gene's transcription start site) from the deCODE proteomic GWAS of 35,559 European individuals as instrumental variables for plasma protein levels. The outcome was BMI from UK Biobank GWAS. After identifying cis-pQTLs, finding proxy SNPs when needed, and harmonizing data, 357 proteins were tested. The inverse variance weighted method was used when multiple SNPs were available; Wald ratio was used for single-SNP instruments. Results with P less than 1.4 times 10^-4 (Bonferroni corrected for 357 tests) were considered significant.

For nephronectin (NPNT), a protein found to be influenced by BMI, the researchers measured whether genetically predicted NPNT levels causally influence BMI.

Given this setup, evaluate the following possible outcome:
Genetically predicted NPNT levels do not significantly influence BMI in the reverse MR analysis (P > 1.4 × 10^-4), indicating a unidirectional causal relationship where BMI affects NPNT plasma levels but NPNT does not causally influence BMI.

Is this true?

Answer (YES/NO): YES